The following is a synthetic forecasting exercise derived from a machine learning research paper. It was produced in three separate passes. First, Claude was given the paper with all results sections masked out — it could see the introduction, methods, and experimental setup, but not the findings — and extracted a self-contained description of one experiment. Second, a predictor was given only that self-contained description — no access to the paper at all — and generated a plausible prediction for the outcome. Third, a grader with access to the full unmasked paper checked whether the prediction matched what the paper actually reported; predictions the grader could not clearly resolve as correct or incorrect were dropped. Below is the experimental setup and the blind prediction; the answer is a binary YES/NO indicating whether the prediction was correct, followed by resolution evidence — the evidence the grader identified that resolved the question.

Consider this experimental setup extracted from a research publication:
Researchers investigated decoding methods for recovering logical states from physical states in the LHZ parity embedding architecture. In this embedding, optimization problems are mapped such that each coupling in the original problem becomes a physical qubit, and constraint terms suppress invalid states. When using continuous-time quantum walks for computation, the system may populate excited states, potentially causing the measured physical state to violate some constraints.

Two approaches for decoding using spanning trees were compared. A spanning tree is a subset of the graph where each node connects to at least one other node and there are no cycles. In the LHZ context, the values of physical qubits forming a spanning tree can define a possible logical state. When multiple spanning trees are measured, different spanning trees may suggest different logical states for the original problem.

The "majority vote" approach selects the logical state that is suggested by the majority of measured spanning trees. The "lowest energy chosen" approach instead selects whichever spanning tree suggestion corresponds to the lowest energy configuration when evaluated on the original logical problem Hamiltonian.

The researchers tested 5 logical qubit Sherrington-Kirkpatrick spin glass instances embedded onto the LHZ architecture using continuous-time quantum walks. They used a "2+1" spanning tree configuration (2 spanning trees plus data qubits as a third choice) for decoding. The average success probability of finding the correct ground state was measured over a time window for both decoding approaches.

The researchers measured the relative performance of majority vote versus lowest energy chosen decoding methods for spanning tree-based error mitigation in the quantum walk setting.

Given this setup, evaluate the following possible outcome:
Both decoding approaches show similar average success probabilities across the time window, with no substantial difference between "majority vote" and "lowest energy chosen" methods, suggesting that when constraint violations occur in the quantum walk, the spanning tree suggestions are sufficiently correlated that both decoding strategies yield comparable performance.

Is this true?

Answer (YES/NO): NO